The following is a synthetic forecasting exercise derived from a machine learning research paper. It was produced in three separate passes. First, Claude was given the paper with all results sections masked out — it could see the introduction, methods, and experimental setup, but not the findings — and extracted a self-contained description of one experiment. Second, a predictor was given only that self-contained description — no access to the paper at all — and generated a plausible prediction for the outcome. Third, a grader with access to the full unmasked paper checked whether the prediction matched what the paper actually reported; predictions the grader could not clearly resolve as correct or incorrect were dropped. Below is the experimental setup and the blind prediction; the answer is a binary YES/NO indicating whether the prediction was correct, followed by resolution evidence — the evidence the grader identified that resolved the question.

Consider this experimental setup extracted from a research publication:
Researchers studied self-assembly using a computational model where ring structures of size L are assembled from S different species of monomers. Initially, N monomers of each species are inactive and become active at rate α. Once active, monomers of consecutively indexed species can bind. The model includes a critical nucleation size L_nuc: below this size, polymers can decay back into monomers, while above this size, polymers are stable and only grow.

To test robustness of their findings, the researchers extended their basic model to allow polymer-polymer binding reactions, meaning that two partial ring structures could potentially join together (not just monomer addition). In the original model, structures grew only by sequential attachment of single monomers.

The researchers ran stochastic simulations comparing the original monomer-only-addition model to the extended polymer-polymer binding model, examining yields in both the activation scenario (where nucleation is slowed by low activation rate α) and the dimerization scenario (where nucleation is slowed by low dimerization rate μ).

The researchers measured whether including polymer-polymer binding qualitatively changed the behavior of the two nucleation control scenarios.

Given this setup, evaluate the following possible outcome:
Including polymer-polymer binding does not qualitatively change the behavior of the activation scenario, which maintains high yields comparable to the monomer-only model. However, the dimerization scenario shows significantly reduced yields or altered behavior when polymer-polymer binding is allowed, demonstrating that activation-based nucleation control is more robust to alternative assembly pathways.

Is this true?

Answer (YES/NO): NO